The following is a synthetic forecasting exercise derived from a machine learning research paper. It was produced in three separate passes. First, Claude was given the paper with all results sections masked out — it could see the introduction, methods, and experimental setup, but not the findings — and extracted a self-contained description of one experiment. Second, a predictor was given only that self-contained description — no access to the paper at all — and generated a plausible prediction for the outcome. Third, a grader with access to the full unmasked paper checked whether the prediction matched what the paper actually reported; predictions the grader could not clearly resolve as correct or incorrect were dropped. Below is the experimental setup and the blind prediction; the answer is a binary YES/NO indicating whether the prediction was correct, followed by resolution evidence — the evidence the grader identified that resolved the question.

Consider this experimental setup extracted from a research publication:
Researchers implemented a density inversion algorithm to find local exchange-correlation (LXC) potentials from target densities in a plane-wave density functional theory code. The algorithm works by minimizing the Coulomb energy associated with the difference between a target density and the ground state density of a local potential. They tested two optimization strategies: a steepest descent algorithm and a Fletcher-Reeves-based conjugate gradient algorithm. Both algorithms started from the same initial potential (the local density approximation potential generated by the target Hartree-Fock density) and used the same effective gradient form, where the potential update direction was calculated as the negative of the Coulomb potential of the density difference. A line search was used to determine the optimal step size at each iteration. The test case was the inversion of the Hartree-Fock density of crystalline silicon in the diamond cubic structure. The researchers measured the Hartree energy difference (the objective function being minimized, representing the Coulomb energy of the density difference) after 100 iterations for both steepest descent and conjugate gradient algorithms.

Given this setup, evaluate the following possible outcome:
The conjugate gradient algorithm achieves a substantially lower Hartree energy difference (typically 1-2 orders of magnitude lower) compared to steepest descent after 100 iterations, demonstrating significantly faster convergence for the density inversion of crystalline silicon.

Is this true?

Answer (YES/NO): YES